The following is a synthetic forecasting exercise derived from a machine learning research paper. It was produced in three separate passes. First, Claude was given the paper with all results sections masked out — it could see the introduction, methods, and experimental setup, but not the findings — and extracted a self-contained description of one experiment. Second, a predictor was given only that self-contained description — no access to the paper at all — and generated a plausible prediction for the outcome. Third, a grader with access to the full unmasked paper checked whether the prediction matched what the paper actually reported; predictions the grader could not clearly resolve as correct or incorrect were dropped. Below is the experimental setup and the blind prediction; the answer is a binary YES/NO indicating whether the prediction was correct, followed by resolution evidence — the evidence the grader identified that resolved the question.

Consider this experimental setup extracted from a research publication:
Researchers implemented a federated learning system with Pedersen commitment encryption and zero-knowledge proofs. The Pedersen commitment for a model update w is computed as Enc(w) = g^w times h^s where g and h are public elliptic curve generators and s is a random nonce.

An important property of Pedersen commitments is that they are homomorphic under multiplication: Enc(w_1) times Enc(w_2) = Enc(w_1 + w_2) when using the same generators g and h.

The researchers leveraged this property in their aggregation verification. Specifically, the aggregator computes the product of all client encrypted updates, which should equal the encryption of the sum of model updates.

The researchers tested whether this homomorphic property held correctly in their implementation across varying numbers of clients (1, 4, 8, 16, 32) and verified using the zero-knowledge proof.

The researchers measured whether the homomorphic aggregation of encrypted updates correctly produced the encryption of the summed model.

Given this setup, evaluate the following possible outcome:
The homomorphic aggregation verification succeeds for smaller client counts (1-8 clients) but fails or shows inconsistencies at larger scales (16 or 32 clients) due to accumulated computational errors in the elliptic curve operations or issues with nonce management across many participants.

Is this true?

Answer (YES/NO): NO